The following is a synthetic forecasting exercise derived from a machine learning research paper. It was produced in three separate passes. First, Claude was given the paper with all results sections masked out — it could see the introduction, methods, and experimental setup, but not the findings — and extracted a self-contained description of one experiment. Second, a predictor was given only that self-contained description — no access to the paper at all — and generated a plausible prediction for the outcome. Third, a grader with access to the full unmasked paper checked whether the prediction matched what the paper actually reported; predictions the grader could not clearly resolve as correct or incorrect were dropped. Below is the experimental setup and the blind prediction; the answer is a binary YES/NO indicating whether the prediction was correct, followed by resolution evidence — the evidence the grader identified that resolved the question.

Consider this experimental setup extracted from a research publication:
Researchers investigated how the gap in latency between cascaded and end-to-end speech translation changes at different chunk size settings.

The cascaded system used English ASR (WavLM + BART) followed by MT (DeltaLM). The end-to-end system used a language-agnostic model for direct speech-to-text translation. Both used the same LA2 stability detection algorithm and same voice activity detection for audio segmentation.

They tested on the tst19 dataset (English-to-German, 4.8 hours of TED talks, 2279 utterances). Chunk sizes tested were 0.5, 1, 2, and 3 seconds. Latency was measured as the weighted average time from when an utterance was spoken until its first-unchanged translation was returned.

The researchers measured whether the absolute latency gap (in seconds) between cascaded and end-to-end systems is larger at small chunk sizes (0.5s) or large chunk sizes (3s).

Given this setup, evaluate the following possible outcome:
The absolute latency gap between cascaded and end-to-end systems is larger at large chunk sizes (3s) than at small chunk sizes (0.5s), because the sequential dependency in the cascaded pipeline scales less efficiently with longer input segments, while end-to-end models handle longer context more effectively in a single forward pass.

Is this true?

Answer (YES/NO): YES